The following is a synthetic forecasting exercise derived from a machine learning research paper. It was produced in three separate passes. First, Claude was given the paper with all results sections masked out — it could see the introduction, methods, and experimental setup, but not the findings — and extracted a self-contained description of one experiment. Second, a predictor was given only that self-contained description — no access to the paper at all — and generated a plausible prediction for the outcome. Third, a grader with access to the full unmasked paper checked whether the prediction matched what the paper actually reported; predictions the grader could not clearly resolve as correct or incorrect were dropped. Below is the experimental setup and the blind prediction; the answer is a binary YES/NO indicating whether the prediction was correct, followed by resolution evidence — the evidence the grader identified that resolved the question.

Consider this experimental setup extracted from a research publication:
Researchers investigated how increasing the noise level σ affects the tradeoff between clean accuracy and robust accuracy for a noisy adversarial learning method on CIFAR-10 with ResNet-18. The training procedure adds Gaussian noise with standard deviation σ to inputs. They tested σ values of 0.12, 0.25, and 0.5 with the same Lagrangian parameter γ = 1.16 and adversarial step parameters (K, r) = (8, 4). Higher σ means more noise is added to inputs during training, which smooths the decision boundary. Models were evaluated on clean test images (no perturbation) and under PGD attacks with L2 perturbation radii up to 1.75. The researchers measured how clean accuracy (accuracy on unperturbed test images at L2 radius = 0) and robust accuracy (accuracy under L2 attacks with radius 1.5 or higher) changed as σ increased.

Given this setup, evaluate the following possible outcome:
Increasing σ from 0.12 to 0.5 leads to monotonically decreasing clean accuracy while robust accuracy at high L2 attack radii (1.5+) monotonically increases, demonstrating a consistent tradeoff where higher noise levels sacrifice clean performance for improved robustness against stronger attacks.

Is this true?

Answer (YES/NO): NO